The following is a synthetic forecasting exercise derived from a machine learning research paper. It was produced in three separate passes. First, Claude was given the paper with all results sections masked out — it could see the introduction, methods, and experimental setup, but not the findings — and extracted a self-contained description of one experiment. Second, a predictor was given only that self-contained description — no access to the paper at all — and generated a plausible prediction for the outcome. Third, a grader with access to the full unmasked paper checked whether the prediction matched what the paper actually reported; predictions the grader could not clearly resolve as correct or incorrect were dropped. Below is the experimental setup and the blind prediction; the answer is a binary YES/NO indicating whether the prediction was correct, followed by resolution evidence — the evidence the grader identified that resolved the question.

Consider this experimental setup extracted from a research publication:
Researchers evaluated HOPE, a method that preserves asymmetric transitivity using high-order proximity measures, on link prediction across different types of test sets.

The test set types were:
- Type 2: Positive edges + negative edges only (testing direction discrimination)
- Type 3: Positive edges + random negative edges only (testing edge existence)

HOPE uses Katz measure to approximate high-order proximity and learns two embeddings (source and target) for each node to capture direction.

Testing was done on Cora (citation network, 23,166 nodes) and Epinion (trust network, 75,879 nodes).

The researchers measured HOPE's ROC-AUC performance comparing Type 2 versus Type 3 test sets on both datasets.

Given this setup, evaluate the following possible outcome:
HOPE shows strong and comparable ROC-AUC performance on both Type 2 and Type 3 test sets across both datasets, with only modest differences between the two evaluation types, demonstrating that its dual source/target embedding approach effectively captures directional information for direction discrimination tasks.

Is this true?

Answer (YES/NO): NO